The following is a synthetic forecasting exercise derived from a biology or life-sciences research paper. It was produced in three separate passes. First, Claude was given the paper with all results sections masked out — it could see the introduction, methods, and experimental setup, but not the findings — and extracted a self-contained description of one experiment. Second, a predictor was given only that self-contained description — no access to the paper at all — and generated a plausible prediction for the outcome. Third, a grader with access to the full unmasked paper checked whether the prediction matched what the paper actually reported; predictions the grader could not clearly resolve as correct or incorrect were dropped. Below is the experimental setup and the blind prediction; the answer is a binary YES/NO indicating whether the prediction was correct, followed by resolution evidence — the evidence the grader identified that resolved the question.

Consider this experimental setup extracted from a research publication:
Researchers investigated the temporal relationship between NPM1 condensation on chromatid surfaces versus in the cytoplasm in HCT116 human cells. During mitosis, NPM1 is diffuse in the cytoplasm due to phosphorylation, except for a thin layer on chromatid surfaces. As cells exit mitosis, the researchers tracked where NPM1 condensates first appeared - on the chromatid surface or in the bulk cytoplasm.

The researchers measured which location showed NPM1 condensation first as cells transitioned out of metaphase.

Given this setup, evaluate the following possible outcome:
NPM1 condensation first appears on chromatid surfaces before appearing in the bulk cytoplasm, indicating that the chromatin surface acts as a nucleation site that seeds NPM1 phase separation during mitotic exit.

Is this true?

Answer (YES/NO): YES